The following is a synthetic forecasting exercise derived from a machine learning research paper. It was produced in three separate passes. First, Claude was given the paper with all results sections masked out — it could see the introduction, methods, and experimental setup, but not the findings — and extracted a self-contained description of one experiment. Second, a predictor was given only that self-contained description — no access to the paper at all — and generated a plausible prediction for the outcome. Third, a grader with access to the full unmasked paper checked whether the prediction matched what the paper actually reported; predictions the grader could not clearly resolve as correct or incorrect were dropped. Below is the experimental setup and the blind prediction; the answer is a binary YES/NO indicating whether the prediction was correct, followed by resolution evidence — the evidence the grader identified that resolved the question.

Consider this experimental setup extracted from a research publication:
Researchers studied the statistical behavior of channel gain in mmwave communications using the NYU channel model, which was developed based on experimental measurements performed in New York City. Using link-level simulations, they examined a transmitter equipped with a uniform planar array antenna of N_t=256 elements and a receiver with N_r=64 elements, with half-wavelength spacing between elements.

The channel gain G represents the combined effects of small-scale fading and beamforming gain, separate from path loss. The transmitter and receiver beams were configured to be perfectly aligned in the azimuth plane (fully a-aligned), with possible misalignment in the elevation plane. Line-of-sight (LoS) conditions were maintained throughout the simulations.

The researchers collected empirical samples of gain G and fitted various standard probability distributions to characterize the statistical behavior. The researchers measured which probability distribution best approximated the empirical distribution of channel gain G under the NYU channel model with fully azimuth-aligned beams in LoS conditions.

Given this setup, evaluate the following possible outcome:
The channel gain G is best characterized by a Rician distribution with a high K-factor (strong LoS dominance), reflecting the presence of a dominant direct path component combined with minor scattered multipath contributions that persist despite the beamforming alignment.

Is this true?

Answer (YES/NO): NO